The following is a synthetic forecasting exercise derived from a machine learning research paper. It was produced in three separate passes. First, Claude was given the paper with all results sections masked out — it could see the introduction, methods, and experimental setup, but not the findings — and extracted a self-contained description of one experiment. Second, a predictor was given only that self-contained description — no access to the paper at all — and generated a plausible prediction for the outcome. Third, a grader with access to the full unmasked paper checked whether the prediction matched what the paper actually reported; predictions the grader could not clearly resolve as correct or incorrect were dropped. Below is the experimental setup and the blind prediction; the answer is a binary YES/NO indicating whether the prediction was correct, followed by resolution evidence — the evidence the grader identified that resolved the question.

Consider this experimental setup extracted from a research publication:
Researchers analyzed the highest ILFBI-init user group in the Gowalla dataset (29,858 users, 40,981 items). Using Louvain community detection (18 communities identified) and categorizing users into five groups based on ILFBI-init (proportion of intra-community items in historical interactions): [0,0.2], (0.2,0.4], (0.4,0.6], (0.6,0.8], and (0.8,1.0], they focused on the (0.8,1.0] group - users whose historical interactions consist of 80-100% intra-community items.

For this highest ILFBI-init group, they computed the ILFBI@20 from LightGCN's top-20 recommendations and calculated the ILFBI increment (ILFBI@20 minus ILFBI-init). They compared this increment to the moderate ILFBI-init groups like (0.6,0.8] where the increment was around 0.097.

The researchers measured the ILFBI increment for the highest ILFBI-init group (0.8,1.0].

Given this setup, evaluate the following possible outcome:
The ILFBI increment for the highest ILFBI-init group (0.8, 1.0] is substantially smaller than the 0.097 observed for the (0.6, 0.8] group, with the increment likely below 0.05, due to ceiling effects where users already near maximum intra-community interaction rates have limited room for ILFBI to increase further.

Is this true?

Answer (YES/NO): YES